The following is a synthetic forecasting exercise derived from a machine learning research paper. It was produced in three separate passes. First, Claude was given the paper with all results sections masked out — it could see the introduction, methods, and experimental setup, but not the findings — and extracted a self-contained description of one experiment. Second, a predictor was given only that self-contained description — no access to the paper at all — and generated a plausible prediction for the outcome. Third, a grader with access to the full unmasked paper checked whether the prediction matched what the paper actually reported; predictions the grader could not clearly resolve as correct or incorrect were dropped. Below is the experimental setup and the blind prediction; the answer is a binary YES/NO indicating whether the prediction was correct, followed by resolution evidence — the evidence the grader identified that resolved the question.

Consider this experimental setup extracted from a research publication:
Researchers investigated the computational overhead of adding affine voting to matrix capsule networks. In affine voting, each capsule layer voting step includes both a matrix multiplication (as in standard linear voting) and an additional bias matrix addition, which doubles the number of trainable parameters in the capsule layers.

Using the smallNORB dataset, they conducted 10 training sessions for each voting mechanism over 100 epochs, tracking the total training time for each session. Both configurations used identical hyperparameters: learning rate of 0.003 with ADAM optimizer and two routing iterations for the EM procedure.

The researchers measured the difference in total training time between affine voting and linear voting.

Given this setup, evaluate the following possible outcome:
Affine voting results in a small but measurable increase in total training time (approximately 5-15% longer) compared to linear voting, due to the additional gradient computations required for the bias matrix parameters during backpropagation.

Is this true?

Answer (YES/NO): NO